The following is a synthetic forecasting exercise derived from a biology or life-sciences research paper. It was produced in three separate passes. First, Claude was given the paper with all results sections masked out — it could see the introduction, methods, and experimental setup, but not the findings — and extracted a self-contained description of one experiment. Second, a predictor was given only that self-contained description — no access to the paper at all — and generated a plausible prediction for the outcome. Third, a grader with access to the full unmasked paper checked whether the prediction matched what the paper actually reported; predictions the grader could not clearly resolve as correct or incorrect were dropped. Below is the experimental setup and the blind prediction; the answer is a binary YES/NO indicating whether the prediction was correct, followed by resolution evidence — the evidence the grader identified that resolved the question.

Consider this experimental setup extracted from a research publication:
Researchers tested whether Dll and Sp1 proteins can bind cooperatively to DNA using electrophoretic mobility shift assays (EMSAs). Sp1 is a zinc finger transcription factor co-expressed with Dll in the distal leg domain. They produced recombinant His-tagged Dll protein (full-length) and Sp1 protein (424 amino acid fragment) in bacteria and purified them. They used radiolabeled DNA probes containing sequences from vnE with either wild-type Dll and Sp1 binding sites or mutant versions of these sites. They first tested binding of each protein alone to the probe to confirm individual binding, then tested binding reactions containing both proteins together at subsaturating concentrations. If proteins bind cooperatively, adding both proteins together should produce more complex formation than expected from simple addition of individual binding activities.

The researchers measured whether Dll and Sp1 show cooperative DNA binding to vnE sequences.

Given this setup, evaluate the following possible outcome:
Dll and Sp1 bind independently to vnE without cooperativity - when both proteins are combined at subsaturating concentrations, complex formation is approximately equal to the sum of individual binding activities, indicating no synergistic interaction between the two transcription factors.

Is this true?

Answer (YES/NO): YES